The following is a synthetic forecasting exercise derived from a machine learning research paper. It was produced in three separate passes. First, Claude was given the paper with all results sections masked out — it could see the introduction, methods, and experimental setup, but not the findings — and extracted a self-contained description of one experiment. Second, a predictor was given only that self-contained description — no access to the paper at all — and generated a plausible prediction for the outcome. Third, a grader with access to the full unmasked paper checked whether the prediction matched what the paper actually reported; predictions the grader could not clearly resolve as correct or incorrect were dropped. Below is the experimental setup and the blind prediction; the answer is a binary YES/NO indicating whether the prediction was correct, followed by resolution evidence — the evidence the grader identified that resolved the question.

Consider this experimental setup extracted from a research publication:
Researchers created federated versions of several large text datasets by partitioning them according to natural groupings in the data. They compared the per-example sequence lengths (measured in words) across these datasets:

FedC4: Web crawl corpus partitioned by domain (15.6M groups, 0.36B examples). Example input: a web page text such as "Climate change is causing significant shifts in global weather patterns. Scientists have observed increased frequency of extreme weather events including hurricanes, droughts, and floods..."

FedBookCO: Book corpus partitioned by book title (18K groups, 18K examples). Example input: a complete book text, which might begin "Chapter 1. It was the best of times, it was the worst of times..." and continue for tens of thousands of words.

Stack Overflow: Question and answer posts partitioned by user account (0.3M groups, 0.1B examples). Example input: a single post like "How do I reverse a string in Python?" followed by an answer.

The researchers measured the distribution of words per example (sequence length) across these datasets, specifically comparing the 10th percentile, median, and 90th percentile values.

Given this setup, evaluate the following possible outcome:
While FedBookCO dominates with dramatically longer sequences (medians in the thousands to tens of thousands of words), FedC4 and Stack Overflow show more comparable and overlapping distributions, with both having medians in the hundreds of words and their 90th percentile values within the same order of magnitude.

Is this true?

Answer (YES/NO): NO